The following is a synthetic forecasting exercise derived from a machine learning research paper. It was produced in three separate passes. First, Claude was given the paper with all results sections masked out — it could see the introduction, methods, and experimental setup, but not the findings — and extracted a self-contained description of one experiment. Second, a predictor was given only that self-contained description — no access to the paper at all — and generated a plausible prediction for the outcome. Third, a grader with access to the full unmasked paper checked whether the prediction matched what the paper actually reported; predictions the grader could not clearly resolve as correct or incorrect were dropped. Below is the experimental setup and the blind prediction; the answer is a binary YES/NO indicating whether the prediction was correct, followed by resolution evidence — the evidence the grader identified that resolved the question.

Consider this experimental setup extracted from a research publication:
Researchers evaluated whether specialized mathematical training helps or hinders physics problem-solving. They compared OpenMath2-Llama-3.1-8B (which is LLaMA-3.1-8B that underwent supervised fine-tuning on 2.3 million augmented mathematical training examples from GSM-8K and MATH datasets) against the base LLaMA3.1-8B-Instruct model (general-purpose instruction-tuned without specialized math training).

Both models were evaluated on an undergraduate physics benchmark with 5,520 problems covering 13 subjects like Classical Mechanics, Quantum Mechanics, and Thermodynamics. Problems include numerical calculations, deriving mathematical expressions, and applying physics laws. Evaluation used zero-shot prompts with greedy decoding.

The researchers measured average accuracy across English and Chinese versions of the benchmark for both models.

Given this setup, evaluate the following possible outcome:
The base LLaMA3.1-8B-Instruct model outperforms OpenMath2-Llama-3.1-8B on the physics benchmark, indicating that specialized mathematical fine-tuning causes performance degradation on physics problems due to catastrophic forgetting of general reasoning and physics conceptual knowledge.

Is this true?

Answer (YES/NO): NO